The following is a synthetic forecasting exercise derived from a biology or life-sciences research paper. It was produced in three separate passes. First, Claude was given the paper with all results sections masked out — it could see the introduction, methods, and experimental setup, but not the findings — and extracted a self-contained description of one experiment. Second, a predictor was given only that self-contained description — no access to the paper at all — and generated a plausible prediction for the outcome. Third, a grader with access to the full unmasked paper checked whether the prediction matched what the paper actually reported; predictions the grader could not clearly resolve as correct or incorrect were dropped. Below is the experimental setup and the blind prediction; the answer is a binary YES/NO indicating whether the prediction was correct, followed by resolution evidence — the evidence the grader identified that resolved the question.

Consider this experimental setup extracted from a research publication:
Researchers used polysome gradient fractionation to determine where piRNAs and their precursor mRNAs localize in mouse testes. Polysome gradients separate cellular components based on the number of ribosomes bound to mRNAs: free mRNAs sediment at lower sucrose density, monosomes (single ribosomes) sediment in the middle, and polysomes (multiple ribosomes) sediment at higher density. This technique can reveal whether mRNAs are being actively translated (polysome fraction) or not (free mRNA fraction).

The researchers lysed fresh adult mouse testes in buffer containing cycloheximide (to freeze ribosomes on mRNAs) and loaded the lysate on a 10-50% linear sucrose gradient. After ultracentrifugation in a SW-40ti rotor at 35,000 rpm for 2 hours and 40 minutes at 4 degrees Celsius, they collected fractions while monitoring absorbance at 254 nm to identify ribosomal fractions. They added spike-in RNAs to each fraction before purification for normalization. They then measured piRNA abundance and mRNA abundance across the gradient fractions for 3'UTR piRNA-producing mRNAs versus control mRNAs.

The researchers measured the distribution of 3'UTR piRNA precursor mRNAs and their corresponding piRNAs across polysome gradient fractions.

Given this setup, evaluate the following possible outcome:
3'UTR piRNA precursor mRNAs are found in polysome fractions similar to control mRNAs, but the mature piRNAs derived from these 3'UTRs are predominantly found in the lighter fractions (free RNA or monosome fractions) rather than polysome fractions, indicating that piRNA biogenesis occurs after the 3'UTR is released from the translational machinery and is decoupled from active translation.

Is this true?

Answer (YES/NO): NO